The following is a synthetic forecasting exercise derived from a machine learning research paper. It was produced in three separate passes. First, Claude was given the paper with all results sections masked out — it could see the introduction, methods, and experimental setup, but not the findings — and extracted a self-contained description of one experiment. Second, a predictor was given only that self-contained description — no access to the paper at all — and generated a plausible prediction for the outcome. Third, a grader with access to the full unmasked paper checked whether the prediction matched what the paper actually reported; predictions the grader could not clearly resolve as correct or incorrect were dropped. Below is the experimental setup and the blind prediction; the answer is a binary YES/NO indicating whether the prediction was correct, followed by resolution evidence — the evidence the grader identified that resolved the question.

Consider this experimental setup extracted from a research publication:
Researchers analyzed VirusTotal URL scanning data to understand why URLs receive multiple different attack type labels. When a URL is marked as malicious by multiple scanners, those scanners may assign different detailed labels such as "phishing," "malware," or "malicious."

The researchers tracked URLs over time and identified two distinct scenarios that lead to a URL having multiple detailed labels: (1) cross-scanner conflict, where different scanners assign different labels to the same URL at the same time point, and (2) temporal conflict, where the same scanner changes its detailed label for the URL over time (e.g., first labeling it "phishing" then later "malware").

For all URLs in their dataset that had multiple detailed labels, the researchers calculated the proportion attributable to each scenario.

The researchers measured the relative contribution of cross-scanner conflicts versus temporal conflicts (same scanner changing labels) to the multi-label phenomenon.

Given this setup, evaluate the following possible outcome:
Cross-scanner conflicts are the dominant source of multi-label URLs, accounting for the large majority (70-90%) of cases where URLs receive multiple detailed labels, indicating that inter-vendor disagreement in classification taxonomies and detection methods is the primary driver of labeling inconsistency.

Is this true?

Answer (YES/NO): YES